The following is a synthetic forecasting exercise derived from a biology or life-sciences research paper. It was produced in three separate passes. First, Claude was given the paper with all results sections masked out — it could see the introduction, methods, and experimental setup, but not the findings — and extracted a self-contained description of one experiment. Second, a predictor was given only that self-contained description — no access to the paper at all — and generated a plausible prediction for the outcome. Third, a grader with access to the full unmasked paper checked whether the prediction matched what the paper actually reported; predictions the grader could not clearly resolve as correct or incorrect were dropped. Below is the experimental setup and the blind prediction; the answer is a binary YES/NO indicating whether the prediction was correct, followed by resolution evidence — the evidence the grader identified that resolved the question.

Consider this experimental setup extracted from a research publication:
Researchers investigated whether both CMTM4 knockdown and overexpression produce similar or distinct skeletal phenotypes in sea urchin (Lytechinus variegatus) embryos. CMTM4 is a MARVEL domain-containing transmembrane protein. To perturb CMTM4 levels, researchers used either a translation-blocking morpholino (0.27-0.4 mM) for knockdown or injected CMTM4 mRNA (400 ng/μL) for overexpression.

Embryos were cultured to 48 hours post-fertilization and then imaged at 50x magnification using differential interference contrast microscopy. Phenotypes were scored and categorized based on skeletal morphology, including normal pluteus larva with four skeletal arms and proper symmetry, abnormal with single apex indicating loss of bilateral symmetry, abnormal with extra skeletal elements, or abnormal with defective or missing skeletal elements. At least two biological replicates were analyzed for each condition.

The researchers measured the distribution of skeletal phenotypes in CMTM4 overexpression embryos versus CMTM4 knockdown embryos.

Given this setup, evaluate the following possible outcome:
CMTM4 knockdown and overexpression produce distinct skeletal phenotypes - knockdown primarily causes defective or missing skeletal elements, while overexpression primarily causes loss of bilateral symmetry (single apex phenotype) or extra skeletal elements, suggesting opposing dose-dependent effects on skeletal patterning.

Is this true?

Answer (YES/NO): NO